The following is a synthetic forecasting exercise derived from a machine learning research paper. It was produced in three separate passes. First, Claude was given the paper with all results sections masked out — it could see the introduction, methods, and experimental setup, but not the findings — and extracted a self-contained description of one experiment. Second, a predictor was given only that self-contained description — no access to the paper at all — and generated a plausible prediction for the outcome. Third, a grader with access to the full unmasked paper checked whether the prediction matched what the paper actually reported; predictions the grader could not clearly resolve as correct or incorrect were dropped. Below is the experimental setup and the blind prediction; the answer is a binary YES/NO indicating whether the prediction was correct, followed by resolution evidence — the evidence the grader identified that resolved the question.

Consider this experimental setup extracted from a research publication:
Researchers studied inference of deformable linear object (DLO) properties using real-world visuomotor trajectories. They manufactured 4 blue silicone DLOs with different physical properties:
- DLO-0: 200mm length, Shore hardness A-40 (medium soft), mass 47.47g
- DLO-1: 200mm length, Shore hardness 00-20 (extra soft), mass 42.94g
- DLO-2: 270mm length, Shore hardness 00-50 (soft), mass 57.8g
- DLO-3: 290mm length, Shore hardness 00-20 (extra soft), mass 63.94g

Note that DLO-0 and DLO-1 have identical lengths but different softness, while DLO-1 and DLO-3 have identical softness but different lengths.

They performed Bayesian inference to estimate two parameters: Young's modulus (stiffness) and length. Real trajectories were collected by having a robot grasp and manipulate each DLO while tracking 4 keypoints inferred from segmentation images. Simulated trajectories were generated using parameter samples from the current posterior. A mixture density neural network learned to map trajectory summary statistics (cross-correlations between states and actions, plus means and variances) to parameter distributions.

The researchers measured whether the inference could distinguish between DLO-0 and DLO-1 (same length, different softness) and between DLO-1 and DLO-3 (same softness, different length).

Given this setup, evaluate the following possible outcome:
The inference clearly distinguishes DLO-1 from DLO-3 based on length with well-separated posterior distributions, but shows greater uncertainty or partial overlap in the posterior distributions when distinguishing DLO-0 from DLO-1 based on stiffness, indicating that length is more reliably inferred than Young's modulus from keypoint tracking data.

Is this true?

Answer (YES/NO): NO